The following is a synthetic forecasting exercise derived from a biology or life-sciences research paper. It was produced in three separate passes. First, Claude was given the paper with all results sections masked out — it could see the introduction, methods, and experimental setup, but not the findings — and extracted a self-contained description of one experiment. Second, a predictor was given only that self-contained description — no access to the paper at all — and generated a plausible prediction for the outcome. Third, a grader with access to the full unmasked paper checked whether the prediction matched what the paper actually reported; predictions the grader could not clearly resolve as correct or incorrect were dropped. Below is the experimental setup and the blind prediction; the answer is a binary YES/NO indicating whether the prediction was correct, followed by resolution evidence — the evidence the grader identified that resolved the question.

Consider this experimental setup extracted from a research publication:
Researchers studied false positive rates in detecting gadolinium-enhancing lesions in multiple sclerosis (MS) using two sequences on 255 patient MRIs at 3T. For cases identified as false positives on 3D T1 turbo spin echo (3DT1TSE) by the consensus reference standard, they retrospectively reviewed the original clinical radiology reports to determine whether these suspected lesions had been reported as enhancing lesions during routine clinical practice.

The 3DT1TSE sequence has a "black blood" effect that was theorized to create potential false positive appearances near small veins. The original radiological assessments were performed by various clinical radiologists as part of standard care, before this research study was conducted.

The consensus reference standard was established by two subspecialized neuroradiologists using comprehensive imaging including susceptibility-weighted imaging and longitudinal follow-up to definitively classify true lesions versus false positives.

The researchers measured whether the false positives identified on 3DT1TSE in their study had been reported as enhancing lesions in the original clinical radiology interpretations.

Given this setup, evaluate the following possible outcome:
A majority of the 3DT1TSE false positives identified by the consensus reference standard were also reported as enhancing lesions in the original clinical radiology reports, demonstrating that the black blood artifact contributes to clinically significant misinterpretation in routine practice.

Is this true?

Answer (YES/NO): NO